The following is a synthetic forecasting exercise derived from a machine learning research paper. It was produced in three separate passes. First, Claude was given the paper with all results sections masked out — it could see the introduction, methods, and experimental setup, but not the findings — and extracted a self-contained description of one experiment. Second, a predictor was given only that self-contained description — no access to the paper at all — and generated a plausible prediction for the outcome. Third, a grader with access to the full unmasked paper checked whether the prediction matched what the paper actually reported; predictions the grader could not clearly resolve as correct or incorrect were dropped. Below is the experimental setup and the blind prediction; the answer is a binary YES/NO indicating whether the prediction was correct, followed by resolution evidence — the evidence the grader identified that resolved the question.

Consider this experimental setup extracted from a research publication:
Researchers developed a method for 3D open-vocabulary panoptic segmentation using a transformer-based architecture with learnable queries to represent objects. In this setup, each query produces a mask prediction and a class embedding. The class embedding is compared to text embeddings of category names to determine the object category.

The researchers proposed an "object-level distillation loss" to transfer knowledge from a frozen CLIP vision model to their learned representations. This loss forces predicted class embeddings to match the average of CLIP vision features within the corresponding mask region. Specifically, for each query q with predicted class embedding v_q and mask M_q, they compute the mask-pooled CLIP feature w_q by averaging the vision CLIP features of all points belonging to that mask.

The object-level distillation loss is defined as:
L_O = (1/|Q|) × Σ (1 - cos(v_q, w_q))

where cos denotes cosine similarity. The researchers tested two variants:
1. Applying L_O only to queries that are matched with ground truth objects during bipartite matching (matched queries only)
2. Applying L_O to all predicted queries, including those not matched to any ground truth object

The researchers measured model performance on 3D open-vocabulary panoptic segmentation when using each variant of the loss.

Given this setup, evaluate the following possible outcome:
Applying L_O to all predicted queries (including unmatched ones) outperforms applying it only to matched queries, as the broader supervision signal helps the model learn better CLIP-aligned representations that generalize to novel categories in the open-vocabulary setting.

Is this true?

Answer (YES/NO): NO